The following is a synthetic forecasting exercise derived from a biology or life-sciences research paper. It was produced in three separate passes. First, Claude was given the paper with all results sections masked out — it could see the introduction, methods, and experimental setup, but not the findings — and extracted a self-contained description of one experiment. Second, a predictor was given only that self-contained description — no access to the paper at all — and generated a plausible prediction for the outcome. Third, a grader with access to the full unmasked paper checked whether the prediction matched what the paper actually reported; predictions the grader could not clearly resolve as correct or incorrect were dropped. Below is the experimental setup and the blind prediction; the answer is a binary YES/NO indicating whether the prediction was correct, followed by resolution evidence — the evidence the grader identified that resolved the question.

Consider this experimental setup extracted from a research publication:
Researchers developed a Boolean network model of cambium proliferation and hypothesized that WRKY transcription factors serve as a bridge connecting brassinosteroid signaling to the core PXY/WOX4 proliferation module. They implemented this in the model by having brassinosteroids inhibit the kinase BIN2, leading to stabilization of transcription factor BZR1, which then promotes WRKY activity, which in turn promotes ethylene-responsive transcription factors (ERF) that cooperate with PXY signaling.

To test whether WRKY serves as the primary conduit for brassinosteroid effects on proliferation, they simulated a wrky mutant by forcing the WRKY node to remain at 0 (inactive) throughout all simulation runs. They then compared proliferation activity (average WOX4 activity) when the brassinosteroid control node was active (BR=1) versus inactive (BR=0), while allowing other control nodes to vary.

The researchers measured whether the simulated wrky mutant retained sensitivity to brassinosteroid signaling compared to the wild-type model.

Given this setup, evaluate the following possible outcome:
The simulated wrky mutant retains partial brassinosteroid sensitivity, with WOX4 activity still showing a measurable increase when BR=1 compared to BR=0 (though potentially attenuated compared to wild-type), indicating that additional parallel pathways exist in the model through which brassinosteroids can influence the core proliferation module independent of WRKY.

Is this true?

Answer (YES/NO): NO